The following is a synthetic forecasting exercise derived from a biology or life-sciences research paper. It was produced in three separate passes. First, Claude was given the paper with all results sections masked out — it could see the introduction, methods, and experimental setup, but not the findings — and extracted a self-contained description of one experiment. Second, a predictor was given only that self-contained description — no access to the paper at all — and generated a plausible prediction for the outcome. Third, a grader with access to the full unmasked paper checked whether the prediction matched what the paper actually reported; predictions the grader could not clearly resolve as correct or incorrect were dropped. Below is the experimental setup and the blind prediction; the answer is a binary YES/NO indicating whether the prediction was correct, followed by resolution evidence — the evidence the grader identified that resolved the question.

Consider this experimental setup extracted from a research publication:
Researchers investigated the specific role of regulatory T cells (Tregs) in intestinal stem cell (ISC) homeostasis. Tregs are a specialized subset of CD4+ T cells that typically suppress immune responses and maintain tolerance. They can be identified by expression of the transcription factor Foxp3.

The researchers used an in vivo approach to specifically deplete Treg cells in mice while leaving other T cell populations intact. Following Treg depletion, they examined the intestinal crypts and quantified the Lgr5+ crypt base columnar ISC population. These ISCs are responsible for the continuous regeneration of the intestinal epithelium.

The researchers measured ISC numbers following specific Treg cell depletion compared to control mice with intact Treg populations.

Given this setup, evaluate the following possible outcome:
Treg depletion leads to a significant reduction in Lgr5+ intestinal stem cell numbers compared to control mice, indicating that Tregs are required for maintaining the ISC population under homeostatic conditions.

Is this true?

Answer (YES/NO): YES